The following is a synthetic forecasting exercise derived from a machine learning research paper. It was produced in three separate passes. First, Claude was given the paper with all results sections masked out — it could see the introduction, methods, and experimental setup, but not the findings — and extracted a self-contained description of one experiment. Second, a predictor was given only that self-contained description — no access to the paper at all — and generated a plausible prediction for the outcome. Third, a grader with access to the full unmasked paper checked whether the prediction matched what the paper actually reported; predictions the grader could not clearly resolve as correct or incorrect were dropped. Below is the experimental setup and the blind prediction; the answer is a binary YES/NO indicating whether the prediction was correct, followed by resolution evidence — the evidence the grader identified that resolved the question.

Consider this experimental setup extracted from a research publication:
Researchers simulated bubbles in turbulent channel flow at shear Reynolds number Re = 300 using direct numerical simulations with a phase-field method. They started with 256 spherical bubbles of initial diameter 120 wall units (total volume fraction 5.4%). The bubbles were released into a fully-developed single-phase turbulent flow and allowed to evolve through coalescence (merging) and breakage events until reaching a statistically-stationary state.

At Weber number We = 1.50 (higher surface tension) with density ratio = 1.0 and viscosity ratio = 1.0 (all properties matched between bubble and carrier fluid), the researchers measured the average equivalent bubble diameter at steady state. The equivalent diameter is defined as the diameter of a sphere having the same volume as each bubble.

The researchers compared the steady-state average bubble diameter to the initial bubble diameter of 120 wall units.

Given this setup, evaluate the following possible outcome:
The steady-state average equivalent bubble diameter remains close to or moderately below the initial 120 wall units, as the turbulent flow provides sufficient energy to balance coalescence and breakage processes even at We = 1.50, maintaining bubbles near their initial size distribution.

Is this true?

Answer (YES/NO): NO